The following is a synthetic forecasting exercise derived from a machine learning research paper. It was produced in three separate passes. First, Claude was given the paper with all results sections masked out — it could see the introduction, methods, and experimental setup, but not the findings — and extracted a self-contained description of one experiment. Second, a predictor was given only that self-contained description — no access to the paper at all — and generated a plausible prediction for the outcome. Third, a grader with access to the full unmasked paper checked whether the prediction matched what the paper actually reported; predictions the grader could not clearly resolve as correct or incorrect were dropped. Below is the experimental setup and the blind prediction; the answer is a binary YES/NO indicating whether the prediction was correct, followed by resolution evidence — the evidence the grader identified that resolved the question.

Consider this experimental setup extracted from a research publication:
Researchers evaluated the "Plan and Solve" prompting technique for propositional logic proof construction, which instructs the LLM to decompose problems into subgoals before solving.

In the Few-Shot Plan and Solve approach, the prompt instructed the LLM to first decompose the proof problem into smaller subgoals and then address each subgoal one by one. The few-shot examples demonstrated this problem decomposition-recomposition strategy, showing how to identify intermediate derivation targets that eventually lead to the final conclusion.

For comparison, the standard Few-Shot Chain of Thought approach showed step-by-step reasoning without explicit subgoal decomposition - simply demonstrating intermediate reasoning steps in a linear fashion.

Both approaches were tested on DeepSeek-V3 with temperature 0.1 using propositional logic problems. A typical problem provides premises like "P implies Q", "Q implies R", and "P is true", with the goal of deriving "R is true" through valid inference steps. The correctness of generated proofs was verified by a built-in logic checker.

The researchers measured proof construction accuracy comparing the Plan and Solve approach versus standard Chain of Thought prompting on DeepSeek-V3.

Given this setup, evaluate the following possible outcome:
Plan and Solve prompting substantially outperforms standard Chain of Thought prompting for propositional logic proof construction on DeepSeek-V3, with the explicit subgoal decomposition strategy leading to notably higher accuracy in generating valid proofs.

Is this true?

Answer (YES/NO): NO